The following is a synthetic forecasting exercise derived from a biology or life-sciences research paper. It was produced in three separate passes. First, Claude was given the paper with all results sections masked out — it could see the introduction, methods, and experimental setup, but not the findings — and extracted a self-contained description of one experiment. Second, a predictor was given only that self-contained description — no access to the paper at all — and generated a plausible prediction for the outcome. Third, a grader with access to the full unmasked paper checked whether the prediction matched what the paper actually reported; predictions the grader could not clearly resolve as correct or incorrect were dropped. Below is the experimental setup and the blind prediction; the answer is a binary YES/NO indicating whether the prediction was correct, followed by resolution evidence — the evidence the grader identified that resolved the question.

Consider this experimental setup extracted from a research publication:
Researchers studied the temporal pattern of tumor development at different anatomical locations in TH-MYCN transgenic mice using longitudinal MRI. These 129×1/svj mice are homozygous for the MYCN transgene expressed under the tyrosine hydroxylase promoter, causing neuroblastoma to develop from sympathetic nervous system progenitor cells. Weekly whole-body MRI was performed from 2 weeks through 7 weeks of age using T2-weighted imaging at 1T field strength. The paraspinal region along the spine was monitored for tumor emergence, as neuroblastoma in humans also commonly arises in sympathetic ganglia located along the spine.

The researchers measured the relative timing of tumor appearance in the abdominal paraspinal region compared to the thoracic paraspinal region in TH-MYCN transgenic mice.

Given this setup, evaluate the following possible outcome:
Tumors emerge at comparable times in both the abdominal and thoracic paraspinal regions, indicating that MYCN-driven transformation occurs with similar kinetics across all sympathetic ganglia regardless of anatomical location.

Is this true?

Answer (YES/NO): NO